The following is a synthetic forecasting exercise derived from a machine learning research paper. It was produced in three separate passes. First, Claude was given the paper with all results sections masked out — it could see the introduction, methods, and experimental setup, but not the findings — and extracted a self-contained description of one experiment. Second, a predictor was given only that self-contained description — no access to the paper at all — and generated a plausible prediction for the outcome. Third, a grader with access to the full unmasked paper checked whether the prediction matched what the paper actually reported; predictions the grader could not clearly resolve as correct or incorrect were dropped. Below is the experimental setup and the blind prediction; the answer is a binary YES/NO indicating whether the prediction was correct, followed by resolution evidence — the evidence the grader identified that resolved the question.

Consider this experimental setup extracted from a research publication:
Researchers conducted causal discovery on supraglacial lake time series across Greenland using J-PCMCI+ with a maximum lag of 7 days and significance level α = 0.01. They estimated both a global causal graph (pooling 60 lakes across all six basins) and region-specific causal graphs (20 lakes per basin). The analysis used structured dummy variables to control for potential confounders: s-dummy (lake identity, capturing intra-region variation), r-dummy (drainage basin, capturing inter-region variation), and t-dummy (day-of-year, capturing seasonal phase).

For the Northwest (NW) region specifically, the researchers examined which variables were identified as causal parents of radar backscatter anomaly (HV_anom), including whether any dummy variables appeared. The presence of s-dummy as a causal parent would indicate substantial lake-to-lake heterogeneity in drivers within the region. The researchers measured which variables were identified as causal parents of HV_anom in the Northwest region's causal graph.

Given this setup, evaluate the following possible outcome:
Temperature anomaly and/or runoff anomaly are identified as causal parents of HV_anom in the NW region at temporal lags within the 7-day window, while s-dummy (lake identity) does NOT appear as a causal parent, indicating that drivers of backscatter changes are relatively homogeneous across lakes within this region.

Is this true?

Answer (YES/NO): NO